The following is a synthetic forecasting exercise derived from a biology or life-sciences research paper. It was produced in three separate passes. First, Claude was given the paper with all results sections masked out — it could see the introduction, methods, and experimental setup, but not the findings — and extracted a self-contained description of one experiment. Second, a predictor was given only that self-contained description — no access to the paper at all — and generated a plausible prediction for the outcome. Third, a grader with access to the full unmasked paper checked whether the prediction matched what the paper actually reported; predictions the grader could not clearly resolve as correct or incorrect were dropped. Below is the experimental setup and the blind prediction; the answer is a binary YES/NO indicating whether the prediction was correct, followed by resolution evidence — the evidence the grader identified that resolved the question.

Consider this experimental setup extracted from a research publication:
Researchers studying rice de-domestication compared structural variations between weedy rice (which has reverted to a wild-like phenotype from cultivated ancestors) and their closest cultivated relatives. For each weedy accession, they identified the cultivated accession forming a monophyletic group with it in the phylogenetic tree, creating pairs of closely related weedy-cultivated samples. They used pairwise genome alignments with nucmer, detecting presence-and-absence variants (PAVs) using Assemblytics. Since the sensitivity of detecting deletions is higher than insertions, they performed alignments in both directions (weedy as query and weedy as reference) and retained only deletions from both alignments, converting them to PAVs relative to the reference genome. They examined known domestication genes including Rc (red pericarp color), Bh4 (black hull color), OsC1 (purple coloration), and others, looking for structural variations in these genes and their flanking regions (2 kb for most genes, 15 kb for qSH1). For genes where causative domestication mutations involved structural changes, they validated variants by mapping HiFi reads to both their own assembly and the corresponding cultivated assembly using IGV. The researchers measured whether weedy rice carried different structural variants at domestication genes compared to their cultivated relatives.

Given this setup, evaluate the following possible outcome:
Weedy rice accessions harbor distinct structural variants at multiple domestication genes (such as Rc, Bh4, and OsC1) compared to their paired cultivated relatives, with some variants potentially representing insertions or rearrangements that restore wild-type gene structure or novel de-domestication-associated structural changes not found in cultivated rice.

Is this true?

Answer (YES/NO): YES